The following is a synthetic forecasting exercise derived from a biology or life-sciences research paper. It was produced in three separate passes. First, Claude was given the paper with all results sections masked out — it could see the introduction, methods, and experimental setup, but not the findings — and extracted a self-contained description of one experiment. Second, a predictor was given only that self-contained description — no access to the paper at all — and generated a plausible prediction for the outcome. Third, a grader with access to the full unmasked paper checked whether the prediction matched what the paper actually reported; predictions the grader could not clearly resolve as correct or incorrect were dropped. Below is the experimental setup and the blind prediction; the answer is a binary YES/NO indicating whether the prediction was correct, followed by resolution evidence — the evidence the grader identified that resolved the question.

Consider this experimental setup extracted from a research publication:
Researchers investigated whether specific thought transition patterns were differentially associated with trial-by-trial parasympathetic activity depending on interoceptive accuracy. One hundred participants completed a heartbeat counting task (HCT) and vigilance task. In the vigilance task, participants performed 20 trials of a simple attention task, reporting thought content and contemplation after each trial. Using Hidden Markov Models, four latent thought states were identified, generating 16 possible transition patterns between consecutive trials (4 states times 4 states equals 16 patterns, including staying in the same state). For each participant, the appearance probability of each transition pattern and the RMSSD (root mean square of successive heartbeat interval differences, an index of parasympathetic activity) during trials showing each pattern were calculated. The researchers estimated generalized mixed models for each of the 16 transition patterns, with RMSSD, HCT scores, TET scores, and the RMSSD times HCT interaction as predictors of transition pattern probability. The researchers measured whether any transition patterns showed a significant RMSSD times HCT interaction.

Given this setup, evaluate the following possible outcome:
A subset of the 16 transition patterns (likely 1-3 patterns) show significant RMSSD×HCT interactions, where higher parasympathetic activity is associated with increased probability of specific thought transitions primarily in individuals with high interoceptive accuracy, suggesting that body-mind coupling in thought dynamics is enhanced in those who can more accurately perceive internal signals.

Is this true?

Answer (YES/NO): YES